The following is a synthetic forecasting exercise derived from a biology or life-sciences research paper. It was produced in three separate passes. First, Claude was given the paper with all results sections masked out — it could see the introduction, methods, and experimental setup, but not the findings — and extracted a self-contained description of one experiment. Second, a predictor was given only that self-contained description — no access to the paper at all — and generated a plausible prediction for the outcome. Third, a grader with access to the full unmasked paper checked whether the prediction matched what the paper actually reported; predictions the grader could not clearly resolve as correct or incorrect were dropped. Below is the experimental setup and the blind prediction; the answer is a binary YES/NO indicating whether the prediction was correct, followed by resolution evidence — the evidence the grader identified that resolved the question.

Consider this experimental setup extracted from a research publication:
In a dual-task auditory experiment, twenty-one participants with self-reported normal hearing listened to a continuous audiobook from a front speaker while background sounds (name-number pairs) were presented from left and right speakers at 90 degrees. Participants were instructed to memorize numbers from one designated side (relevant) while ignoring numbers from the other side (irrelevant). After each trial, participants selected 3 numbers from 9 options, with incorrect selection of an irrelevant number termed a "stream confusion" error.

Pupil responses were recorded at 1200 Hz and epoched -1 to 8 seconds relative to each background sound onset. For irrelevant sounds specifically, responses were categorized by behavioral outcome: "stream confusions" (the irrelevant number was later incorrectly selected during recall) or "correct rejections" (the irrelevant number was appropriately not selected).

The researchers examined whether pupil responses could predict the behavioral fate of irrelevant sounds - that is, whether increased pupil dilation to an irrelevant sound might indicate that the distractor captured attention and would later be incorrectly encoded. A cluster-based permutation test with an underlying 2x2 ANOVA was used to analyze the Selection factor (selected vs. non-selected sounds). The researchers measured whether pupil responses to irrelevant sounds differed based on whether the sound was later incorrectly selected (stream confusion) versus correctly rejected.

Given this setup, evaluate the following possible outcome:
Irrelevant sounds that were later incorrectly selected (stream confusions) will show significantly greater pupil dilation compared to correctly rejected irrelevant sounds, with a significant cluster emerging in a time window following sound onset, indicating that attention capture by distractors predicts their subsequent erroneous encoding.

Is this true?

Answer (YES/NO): NO